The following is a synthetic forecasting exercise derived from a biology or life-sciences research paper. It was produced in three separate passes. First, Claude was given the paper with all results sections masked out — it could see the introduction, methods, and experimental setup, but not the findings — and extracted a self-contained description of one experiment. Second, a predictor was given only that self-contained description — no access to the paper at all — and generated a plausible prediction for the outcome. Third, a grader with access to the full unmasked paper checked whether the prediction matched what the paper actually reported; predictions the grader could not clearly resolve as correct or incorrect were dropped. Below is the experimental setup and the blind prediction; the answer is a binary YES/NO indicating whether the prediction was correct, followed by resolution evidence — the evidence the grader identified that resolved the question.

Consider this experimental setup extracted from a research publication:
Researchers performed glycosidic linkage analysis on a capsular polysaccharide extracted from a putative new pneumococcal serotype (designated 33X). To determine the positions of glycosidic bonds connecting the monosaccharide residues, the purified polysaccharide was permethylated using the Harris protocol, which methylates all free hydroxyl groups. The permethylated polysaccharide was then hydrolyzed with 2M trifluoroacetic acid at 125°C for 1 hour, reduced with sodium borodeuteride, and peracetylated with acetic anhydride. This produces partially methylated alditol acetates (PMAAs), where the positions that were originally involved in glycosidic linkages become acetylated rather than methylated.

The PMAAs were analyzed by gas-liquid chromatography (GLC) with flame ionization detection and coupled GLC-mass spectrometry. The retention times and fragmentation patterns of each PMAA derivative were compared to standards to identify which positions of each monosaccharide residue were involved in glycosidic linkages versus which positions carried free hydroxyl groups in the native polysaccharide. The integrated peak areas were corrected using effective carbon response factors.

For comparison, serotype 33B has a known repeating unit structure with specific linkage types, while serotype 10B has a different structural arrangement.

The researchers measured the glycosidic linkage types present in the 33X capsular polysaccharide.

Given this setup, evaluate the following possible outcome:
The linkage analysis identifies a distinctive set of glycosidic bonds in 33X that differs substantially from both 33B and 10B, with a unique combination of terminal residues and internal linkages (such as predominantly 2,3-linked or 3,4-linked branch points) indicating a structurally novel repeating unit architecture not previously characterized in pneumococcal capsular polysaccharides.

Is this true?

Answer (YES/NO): NO